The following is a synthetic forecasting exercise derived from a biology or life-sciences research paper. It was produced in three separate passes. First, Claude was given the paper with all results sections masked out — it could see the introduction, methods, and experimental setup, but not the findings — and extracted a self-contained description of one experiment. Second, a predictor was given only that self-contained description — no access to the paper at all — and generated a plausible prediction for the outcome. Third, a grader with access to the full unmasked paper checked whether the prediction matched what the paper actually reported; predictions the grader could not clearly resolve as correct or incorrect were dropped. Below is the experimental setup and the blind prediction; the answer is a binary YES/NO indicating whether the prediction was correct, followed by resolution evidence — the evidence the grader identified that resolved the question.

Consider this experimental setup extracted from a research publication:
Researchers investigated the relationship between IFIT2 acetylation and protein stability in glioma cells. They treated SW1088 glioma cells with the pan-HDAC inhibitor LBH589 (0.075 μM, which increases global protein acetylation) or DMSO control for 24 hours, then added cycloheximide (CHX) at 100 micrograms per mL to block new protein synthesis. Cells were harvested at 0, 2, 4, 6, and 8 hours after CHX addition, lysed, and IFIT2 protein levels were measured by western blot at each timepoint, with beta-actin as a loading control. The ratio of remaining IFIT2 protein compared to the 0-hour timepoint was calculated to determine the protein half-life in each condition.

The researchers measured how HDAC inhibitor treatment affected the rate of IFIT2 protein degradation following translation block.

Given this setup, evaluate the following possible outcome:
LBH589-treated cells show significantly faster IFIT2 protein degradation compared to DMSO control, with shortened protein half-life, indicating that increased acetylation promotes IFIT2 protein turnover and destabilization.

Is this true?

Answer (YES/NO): NO